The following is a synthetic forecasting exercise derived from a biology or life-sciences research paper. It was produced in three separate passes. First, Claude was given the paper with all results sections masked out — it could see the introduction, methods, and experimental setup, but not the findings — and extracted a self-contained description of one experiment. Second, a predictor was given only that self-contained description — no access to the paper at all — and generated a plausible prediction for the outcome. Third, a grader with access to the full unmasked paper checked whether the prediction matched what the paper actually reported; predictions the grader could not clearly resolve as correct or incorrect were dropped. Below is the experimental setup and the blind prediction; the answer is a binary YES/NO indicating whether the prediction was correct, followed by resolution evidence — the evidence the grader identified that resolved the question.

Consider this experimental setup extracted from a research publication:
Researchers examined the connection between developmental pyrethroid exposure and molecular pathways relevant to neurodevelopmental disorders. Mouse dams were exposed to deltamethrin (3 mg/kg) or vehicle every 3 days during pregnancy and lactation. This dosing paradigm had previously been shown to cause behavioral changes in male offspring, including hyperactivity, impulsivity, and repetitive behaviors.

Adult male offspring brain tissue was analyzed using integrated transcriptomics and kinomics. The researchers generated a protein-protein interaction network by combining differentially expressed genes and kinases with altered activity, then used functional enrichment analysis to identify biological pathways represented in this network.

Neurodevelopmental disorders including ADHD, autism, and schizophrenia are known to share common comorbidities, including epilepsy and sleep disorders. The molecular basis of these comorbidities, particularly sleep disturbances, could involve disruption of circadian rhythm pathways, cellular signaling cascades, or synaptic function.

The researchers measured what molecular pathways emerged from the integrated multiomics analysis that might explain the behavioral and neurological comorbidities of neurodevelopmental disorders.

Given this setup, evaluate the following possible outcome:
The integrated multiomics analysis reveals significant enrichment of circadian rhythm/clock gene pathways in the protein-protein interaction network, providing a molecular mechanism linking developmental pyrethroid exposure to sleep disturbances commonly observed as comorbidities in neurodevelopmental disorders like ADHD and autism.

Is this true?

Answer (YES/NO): NO